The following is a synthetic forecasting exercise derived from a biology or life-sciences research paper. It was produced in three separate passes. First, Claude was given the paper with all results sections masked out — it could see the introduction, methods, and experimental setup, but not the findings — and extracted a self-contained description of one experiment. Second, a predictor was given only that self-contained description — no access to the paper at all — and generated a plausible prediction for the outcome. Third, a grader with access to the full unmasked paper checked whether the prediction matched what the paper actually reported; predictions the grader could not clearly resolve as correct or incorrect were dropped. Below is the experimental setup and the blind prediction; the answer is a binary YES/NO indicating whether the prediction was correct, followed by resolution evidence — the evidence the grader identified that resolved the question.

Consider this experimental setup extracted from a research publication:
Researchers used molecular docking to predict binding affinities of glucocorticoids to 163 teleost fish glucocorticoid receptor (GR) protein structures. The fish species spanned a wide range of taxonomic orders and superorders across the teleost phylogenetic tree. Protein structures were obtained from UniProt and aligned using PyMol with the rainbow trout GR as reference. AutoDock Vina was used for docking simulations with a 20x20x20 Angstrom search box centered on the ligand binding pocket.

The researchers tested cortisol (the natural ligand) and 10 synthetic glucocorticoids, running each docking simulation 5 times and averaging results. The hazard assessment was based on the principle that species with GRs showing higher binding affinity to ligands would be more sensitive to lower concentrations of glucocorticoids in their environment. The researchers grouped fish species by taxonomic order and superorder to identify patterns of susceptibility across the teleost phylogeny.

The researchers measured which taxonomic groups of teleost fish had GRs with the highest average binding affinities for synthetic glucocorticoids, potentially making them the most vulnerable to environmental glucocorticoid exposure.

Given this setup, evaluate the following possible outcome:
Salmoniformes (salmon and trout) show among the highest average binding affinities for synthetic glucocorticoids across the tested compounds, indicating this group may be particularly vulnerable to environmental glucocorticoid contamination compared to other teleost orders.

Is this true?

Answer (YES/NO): YES